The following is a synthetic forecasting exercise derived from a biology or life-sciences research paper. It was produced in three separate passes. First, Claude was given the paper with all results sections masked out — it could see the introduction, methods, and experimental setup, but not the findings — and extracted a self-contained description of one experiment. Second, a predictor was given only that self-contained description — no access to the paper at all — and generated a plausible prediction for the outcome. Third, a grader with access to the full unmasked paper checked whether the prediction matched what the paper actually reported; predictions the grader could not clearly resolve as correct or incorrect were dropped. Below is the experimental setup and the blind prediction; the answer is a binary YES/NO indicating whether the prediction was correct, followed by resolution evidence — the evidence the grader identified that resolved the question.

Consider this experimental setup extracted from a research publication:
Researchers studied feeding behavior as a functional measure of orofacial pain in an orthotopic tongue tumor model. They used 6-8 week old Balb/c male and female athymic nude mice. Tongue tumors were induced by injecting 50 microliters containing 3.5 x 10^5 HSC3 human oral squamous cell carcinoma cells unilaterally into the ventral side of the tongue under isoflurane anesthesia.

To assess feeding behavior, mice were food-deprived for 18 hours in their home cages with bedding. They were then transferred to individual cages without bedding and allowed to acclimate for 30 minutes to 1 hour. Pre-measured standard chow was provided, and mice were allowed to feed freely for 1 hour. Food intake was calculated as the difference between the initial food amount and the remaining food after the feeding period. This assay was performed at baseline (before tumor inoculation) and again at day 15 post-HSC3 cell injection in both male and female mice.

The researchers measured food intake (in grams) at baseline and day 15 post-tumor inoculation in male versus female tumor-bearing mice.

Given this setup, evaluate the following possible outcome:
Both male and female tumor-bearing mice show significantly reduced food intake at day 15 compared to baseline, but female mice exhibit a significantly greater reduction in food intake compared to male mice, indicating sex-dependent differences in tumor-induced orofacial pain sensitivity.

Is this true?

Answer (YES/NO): NO